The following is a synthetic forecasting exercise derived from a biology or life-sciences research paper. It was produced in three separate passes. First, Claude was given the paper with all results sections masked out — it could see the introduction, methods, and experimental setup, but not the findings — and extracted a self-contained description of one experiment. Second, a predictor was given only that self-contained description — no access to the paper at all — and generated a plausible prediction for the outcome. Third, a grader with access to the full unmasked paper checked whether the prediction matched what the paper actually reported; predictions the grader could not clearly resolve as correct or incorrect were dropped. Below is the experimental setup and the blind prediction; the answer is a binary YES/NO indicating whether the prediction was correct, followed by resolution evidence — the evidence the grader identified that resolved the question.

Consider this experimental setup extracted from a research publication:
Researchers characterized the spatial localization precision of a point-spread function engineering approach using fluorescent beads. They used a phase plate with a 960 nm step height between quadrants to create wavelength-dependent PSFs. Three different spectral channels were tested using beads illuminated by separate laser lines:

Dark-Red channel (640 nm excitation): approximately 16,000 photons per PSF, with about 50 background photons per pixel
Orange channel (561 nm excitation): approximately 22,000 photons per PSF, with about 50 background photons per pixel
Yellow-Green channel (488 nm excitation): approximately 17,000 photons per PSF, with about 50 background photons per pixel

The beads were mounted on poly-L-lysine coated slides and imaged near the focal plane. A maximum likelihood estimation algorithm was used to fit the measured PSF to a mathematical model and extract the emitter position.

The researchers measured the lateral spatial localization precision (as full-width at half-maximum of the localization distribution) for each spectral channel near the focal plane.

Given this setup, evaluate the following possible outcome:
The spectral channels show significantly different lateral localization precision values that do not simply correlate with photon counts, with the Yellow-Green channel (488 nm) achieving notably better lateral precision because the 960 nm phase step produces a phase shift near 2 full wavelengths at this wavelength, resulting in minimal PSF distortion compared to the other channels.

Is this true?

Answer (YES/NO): NO